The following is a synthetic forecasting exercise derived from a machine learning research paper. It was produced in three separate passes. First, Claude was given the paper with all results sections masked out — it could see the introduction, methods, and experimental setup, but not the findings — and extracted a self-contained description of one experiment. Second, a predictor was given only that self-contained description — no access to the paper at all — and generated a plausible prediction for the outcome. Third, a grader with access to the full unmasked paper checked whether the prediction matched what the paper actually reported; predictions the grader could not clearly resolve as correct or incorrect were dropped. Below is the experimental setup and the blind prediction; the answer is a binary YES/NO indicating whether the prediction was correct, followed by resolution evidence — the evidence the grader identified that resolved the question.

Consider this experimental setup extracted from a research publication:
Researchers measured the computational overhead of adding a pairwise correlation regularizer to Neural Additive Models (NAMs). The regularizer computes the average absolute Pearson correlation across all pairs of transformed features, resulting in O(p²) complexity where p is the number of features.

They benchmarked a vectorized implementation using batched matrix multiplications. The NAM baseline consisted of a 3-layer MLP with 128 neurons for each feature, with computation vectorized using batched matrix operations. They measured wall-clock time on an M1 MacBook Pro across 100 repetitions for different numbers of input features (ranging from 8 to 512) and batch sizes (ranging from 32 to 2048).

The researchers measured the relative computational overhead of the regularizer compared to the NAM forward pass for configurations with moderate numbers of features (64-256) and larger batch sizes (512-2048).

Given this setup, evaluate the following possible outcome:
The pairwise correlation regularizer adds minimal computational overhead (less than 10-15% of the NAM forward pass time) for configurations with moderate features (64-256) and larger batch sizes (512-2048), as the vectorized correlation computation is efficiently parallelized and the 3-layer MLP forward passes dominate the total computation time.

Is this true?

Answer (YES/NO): YES